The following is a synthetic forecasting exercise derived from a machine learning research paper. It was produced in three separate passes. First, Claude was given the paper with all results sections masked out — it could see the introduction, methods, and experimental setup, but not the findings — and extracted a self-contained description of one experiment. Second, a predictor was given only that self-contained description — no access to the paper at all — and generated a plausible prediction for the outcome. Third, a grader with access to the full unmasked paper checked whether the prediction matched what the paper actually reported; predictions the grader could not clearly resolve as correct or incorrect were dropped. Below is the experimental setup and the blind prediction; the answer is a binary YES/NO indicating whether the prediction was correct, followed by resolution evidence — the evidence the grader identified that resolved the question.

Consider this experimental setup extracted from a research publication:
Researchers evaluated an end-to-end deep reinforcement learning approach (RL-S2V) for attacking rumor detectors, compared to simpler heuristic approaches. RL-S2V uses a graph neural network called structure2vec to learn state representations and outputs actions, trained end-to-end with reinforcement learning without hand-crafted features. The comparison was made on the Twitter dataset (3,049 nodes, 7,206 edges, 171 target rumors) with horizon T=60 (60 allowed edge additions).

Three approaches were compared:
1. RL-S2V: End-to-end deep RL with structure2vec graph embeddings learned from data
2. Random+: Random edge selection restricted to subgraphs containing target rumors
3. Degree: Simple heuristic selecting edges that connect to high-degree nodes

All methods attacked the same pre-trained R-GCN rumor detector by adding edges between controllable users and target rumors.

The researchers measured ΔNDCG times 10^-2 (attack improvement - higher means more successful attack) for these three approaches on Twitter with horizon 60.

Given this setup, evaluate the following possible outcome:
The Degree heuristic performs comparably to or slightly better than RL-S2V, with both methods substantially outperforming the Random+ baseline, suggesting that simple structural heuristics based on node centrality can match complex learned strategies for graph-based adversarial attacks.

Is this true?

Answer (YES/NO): NO